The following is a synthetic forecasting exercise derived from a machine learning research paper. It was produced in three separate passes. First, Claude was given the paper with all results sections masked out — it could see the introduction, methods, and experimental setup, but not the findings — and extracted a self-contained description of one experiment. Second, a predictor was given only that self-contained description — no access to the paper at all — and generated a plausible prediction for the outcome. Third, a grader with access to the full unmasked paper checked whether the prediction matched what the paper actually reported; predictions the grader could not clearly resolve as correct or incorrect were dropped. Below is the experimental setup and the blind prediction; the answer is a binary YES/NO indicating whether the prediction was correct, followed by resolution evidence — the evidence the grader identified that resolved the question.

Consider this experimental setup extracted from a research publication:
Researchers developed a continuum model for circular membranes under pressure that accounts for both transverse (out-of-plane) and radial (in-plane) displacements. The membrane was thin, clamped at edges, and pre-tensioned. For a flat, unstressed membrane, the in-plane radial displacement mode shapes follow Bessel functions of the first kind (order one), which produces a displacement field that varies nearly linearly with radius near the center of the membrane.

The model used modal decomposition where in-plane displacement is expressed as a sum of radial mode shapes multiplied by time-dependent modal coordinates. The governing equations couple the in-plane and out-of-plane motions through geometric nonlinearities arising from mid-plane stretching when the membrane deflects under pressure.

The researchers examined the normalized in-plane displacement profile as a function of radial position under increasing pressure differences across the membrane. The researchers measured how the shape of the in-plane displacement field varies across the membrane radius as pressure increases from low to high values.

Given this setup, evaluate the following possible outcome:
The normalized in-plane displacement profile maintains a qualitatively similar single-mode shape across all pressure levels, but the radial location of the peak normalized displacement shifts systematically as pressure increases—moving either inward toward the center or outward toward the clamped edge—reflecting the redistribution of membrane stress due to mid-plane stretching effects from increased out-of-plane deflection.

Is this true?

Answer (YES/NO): NO